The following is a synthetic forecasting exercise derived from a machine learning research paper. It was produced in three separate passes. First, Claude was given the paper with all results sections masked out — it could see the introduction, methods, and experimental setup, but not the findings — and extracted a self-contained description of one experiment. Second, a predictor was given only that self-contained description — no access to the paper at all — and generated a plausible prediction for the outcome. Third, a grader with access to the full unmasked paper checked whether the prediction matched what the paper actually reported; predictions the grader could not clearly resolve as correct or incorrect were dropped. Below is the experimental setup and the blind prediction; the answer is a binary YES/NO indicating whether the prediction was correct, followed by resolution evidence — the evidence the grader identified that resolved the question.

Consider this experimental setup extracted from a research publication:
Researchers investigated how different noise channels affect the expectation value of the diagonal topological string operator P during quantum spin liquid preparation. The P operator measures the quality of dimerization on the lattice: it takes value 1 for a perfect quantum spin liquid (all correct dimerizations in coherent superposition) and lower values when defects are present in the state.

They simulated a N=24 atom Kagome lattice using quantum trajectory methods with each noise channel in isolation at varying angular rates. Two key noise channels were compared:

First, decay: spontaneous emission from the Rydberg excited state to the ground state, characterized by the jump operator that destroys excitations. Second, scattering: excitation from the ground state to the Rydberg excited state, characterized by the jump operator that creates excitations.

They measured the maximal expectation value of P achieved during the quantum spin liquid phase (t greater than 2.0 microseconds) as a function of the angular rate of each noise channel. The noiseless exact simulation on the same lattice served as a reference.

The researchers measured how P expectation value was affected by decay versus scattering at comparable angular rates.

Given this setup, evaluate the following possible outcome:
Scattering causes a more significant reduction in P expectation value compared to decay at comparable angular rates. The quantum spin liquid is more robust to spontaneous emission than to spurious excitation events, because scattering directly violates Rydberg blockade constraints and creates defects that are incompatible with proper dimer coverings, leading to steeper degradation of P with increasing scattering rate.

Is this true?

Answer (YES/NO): YES